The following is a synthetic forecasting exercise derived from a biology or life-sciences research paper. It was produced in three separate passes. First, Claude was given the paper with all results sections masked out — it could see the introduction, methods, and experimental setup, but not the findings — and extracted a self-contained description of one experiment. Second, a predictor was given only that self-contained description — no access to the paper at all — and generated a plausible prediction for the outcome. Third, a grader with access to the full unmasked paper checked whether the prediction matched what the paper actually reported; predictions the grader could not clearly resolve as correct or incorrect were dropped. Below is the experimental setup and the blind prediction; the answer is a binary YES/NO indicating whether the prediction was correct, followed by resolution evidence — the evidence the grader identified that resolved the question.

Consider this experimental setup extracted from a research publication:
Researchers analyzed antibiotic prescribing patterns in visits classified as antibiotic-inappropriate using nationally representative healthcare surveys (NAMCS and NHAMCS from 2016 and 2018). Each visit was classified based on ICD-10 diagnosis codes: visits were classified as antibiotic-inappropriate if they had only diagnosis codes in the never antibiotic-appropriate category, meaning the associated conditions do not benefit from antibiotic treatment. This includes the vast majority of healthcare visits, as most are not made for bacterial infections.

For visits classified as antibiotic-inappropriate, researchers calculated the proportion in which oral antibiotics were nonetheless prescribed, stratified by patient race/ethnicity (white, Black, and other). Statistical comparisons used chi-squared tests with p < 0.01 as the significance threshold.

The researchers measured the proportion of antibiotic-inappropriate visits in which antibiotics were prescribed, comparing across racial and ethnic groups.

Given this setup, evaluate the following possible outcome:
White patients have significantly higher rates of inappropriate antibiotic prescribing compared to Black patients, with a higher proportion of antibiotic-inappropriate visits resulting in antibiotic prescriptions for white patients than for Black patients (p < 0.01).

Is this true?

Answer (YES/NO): NO